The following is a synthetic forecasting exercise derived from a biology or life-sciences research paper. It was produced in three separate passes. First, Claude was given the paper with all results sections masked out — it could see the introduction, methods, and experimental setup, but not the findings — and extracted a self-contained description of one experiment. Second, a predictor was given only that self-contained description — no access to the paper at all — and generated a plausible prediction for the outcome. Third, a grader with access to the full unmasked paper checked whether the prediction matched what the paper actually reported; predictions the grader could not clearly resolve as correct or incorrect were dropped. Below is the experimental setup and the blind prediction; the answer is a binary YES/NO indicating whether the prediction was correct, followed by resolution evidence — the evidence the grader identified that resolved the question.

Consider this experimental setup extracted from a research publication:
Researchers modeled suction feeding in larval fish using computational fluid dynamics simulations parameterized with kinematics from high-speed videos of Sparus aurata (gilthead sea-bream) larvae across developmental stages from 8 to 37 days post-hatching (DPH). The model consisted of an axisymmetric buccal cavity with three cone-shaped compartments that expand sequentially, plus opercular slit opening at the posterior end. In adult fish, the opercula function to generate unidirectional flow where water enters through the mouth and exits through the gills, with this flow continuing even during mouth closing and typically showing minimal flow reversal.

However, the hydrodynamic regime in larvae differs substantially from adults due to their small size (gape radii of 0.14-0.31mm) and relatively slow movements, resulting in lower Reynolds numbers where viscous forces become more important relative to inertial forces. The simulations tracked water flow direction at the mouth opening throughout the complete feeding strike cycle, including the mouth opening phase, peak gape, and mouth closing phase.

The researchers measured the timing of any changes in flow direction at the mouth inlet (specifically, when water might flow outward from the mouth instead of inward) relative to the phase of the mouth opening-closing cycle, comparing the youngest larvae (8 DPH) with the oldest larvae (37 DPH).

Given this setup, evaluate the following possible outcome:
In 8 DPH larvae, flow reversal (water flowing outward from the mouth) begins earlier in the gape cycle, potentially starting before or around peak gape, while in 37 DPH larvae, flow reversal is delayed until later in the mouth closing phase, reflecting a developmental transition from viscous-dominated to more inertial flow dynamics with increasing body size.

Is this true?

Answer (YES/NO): NO